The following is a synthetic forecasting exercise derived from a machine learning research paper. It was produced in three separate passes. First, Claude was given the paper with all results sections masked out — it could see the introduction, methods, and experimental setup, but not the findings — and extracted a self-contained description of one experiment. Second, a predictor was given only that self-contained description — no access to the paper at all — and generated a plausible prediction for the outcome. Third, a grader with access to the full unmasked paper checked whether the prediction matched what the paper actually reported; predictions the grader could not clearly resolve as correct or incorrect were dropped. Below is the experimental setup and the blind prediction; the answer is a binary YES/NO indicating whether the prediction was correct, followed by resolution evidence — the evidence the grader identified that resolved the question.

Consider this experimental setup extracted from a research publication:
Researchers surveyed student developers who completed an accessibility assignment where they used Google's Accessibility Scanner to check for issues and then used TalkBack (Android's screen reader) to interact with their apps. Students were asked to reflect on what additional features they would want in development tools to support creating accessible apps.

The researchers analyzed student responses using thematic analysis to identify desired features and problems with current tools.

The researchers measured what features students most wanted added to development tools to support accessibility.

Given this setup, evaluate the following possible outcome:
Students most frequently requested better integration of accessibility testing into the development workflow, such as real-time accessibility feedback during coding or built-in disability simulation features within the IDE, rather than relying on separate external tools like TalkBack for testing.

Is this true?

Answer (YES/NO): NO